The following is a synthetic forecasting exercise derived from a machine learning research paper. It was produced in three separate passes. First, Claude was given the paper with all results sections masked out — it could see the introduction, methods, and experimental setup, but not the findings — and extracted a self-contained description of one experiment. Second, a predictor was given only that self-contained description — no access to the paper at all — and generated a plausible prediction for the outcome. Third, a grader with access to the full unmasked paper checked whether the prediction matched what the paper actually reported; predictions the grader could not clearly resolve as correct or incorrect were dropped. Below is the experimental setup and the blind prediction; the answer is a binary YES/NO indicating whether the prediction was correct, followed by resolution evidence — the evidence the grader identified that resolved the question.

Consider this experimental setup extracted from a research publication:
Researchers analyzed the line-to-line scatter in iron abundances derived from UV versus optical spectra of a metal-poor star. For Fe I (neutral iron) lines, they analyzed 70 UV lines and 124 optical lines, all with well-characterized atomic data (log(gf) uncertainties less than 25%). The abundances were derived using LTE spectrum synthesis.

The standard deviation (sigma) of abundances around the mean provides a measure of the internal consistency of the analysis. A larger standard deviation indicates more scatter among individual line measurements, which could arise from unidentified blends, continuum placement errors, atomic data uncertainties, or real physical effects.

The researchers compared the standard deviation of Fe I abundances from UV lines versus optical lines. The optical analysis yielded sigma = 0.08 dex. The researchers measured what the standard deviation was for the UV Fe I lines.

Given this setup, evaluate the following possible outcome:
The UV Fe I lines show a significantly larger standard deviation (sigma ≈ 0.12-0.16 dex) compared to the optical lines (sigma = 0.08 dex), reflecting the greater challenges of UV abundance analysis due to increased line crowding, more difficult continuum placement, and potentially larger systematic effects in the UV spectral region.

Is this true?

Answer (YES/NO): NO